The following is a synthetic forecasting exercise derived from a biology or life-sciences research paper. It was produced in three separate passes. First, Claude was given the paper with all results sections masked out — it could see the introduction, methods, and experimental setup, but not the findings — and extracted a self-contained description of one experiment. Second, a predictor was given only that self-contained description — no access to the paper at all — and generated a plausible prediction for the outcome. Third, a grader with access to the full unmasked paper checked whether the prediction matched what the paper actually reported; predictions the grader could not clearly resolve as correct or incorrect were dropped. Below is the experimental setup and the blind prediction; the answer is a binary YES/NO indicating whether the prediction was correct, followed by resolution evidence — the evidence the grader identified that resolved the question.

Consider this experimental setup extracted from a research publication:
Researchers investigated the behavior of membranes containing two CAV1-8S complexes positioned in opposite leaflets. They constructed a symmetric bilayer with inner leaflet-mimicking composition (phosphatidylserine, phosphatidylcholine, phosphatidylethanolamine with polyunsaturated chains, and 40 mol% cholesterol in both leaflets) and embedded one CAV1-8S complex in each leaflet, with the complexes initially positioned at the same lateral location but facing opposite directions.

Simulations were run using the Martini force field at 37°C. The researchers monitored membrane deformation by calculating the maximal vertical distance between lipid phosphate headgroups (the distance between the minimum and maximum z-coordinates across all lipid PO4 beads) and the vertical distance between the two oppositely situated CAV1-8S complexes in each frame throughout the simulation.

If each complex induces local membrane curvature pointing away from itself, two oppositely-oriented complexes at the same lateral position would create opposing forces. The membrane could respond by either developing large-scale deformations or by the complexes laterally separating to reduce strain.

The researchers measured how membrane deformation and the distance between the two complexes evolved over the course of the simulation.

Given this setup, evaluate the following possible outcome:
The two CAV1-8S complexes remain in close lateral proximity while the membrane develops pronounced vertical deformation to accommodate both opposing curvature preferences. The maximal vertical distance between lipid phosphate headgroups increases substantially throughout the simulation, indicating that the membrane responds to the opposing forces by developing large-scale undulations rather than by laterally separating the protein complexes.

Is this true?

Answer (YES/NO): NO